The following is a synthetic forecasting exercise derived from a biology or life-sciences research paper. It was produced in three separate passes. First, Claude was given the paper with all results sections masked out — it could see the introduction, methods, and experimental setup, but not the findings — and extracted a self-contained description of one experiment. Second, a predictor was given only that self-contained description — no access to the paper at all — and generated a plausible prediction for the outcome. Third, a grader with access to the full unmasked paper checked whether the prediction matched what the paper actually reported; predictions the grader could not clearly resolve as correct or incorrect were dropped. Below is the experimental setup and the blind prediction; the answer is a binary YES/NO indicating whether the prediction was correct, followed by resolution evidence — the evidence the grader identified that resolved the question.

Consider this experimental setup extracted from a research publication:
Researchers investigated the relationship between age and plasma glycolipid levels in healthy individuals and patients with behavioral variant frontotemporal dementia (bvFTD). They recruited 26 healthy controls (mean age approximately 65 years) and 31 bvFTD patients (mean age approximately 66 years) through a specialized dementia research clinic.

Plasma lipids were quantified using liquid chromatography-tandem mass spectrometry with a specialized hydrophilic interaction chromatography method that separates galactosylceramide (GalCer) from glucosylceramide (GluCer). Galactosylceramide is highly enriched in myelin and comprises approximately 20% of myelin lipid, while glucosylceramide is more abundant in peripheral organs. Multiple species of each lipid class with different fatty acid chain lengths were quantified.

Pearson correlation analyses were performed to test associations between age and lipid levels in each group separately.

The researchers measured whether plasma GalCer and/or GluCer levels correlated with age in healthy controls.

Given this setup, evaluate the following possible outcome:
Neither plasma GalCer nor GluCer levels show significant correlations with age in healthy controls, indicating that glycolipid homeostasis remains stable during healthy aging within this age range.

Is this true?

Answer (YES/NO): YES